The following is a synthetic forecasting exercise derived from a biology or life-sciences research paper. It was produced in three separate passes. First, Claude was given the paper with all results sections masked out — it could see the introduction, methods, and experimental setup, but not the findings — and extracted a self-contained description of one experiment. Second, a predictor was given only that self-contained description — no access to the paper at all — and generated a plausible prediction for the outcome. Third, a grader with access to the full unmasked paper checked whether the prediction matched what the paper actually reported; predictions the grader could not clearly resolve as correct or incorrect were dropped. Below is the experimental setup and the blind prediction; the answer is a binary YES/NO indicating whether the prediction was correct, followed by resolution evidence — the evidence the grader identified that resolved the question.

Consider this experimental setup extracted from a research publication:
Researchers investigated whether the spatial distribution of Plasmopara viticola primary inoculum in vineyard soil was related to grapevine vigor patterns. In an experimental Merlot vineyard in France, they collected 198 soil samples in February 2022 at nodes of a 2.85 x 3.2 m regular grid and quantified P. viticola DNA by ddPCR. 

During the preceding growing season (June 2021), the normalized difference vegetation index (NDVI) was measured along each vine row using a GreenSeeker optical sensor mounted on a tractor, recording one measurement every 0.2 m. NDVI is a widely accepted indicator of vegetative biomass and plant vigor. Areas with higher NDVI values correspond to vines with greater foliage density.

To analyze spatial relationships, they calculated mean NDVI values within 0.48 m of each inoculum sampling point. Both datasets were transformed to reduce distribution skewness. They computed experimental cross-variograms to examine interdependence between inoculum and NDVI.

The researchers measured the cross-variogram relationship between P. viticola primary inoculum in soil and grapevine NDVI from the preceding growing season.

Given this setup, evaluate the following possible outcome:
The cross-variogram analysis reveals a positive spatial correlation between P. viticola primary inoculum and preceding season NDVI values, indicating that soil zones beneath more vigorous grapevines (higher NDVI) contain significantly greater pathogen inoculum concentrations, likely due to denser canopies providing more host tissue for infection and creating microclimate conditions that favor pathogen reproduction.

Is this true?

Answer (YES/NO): NO